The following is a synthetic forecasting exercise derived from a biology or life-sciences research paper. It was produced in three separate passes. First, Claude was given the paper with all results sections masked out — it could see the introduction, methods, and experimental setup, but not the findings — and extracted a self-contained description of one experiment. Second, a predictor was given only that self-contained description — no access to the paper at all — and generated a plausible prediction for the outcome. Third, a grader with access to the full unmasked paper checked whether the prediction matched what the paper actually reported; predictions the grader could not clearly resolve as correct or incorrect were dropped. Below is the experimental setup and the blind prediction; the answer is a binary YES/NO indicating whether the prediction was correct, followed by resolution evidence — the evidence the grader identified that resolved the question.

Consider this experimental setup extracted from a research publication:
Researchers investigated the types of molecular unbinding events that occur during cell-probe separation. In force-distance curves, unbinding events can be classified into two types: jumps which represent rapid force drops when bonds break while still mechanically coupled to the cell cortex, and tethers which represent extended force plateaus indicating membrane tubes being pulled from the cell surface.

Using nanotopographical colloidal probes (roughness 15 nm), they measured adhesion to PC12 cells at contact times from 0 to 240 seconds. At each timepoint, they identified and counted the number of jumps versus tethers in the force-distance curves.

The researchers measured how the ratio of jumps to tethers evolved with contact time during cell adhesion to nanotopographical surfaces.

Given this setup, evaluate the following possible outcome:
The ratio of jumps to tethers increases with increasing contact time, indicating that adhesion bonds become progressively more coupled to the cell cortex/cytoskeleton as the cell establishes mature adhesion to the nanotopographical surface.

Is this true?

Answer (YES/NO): NO